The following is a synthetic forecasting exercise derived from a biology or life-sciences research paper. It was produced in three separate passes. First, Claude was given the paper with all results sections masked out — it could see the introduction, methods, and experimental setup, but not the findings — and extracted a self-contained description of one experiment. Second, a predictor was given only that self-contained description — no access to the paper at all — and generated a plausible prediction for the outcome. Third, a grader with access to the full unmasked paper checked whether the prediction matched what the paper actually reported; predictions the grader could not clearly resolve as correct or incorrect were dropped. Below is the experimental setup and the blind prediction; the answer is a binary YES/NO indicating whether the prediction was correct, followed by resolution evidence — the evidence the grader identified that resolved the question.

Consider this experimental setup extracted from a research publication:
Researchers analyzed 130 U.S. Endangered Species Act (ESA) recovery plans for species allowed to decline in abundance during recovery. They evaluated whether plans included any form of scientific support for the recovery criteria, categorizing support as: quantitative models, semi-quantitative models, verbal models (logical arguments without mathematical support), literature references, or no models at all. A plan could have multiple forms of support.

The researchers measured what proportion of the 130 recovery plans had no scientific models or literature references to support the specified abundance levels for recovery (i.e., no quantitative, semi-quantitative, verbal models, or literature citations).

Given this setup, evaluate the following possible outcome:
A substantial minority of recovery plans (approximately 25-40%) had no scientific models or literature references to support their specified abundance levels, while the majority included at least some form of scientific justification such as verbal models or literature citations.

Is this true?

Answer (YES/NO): NO